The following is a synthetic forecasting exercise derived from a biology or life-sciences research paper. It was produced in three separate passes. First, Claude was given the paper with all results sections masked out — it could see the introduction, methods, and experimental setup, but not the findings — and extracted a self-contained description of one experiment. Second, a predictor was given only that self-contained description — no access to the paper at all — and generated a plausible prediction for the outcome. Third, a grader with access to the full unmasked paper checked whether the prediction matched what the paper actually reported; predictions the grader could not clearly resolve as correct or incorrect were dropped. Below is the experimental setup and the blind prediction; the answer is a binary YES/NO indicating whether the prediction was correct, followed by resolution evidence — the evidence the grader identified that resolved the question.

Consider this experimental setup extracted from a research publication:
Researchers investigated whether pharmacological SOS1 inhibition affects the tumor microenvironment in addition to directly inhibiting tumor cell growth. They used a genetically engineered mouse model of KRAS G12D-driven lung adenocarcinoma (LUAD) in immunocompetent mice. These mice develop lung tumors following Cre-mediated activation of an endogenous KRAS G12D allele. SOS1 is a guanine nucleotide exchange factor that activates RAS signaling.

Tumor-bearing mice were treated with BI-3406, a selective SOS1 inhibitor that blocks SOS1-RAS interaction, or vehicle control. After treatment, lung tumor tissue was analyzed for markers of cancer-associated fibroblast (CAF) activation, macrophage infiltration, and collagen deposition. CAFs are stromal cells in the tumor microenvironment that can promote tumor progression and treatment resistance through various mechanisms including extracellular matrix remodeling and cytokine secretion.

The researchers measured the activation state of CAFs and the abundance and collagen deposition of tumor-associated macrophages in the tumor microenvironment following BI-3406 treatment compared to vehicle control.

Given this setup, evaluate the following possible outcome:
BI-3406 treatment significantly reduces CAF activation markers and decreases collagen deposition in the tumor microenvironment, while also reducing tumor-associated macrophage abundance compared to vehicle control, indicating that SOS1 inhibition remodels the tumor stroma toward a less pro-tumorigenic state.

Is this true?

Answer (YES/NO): YES